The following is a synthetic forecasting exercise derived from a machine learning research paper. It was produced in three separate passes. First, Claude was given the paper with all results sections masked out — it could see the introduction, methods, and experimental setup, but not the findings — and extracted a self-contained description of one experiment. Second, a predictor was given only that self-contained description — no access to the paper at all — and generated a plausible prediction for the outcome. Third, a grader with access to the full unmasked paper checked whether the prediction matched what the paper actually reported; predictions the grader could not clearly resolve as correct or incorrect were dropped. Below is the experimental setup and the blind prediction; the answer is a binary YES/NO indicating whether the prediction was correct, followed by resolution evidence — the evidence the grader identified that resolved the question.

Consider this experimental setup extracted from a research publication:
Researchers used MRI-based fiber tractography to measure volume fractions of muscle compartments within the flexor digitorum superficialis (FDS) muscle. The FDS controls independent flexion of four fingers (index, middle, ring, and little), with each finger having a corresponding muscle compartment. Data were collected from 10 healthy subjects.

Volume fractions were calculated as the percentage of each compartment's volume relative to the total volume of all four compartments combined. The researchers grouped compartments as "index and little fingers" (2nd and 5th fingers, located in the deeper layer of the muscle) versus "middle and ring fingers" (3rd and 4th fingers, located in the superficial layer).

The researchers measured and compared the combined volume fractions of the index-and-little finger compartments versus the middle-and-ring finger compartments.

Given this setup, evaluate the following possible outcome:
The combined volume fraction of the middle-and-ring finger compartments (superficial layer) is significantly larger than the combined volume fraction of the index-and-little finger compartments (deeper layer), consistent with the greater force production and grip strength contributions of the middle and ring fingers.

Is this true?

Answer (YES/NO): NO